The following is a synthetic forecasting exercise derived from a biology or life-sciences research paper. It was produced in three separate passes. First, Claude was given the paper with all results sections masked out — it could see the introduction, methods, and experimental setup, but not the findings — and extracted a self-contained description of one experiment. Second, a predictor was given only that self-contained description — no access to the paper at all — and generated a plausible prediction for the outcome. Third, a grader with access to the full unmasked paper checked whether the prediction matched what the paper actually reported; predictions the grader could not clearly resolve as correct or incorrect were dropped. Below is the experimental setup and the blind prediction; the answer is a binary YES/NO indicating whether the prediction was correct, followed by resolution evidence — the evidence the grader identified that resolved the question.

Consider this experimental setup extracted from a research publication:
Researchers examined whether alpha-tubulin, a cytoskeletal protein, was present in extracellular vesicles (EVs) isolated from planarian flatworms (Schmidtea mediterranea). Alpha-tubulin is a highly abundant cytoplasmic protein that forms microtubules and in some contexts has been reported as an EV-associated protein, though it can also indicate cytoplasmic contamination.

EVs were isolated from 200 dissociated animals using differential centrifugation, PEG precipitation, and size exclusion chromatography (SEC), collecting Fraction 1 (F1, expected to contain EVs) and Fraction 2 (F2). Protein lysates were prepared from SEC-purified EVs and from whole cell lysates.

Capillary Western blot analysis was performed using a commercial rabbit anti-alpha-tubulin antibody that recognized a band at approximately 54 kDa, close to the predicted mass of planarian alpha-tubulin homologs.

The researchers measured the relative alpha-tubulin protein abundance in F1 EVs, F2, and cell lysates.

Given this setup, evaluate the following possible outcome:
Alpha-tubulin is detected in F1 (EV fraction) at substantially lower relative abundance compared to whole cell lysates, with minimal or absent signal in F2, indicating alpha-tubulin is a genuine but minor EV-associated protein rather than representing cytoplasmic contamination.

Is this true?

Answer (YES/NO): NO